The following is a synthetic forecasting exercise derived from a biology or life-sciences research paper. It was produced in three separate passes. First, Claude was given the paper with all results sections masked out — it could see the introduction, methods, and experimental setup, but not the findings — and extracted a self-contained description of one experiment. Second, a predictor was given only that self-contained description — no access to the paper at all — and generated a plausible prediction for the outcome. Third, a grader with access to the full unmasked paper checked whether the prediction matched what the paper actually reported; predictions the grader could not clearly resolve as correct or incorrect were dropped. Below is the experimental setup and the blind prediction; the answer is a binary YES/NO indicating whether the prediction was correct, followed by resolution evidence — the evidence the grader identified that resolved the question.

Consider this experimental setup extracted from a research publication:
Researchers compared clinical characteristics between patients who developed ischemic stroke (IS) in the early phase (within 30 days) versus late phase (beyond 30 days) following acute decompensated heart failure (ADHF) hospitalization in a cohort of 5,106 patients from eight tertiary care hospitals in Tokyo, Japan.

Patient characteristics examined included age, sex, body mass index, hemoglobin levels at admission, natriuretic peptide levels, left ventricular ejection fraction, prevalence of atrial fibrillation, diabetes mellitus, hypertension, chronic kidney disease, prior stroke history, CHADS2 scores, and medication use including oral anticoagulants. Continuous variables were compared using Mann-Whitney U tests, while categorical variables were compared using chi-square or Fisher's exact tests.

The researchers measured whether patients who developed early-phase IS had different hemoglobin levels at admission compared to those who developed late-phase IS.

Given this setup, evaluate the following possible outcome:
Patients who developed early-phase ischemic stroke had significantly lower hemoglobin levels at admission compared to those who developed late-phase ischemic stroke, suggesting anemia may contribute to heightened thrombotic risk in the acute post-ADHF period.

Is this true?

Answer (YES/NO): NO